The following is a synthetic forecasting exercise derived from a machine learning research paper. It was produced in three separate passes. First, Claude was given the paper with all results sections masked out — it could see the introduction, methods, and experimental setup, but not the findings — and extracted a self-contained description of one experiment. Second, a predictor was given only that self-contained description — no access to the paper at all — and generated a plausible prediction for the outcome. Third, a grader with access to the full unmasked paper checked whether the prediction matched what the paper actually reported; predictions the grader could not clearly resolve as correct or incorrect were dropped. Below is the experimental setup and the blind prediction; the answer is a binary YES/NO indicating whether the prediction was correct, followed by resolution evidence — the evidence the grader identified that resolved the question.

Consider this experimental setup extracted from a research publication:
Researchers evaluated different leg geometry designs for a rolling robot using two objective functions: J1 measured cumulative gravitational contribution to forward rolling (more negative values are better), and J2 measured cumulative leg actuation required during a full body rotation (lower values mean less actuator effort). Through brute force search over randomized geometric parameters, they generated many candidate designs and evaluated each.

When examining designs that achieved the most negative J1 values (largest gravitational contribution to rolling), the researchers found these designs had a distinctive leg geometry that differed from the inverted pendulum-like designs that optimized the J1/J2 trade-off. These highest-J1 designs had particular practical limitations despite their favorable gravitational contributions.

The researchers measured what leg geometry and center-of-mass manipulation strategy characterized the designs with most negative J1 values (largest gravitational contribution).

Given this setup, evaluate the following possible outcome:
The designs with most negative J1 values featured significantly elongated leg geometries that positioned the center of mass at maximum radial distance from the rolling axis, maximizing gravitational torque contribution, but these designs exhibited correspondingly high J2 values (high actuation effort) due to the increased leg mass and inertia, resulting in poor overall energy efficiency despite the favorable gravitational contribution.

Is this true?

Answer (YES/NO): NO